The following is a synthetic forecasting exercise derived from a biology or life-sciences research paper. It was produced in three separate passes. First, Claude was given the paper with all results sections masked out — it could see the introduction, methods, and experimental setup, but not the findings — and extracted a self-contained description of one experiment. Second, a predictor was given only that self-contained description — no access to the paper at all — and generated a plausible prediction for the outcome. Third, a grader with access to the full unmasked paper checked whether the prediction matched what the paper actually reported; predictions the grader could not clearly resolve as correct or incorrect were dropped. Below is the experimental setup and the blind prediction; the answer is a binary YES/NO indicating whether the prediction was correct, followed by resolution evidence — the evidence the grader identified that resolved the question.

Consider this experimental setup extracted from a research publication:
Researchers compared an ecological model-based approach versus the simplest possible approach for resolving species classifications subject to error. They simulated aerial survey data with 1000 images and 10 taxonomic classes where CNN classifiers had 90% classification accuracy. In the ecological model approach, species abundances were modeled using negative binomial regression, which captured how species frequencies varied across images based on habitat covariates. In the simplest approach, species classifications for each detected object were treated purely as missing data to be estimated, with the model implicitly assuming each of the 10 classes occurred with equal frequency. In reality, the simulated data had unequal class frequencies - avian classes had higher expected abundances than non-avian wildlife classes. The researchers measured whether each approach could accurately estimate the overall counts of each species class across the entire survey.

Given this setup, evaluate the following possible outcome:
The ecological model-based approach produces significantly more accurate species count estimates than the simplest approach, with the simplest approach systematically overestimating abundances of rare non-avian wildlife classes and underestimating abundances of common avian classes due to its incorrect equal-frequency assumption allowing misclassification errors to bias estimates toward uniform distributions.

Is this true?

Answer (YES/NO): YES